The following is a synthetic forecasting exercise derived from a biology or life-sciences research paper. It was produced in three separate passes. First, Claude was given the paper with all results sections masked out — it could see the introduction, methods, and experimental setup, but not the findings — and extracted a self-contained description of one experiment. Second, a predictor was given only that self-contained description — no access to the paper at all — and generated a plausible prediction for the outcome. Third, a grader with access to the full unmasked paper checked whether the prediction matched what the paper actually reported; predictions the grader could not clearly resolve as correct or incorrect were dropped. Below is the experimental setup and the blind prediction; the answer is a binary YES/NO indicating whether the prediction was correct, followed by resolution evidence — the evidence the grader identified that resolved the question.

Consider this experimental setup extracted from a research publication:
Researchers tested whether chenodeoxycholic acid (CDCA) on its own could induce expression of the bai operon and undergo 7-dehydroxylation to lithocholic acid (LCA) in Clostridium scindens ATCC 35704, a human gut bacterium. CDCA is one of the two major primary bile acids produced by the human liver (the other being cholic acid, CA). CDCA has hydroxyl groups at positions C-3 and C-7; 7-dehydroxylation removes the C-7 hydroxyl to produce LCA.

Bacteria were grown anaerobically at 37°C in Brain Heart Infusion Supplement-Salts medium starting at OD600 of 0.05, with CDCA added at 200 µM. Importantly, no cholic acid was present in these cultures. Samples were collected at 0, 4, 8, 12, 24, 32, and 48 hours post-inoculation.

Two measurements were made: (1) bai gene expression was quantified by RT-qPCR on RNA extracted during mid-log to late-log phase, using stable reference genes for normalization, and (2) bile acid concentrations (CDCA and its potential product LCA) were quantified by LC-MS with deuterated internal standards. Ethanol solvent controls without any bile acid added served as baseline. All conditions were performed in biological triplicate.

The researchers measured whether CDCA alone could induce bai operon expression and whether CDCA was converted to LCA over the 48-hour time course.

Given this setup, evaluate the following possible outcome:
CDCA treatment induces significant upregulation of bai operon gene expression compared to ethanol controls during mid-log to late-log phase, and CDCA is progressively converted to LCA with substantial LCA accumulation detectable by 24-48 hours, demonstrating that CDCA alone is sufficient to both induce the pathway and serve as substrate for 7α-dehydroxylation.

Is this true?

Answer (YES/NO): NO